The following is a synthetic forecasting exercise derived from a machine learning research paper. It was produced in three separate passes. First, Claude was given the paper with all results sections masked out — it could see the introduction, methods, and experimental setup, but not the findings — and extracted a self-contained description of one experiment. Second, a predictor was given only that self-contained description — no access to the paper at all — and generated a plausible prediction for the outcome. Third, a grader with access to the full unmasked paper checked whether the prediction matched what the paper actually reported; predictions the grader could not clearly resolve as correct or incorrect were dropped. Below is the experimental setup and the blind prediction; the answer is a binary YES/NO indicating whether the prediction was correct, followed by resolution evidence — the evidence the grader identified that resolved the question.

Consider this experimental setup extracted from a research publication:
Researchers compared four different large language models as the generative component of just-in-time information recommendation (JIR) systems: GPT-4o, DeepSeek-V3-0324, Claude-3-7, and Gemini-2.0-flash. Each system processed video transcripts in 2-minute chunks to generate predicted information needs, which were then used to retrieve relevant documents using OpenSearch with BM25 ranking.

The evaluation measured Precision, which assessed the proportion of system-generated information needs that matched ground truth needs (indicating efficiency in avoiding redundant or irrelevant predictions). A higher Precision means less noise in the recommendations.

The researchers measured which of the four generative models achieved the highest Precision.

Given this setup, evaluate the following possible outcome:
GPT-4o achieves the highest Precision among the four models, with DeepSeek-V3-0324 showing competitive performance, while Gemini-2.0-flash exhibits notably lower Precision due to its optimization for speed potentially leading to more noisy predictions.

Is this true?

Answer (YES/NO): NO